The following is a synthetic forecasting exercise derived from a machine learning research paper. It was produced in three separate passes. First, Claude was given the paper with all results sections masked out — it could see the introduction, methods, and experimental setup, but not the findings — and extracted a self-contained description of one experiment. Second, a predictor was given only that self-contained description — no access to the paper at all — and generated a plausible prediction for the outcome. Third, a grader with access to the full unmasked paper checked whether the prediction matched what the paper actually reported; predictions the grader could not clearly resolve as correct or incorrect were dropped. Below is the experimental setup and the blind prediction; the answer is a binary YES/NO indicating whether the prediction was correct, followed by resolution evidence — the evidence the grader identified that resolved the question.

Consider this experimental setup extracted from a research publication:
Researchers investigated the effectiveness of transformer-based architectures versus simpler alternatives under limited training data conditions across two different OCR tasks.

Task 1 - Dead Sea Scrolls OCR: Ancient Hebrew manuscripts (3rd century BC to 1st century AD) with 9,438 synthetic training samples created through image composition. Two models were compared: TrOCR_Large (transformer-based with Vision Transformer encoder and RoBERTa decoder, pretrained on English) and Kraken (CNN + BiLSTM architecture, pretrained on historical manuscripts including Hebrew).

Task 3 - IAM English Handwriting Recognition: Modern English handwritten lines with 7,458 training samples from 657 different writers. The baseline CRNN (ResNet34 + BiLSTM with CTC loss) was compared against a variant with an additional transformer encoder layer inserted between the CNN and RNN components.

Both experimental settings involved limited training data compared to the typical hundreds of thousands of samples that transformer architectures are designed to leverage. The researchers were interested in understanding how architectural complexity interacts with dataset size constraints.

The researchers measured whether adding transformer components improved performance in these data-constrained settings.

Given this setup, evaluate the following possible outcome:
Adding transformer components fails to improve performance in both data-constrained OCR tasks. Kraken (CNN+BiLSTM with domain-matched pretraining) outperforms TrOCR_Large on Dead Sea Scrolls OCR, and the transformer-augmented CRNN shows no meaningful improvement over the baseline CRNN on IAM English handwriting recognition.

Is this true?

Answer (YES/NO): YES